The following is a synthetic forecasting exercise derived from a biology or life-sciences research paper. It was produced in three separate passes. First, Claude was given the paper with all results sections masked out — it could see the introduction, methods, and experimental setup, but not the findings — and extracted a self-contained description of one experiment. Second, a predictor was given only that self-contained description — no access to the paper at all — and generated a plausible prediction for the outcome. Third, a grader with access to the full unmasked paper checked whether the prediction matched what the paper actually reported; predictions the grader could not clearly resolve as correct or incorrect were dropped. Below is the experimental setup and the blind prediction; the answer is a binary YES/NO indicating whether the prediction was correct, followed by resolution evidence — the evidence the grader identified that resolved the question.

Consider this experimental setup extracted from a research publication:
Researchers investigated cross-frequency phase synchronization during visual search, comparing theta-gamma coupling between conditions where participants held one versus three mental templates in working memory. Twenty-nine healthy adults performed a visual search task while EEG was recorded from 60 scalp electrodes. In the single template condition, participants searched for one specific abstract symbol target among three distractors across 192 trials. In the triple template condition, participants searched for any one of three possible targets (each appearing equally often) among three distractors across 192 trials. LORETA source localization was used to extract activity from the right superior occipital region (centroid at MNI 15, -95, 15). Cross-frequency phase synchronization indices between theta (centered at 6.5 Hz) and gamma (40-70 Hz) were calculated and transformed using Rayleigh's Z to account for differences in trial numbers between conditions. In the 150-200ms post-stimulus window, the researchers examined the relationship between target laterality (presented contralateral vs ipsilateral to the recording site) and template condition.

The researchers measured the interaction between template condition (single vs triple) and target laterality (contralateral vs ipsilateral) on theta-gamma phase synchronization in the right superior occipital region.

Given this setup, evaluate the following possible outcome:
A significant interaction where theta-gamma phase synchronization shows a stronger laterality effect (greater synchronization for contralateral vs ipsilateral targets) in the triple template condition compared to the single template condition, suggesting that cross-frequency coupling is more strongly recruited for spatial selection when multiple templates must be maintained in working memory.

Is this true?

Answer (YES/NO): NO